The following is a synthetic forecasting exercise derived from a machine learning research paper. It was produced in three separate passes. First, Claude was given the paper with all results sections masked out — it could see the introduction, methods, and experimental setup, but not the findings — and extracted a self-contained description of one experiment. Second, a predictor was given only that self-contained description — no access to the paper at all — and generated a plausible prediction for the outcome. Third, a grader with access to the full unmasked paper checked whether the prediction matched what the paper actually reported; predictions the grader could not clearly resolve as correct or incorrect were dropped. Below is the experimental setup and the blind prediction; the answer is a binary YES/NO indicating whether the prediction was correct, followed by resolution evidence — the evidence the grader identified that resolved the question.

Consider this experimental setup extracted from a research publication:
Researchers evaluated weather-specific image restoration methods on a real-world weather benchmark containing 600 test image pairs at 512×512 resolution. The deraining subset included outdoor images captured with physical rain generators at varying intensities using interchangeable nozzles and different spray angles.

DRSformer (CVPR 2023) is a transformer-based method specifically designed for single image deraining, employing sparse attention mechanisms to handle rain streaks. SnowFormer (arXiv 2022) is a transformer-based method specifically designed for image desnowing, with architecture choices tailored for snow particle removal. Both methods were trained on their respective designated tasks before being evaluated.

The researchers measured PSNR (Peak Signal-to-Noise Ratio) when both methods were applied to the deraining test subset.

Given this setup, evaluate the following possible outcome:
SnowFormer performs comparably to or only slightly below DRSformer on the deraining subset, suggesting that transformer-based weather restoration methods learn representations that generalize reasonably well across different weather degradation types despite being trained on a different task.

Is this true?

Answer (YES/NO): NO